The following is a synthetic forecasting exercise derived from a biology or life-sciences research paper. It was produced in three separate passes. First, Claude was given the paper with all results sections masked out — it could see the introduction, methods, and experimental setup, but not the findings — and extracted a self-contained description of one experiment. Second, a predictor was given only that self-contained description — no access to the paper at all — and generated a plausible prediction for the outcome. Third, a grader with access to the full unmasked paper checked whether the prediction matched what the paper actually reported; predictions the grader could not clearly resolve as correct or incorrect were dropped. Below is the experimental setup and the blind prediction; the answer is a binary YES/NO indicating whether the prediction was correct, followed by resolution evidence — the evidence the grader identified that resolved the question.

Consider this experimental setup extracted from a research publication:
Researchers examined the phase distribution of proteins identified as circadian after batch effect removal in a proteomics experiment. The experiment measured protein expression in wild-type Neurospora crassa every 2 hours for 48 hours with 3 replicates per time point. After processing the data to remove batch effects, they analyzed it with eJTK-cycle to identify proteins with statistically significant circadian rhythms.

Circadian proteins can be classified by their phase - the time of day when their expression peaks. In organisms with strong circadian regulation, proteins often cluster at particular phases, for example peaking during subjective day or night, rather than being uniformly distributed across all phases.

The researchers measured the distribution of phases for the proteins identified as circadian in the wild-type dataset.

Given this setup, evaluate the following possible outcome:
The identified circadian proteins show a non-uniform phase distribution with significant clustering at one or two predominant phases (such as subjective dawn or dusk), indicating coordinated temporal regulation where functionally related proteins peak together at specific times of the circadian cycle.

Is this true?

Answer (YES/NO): YES